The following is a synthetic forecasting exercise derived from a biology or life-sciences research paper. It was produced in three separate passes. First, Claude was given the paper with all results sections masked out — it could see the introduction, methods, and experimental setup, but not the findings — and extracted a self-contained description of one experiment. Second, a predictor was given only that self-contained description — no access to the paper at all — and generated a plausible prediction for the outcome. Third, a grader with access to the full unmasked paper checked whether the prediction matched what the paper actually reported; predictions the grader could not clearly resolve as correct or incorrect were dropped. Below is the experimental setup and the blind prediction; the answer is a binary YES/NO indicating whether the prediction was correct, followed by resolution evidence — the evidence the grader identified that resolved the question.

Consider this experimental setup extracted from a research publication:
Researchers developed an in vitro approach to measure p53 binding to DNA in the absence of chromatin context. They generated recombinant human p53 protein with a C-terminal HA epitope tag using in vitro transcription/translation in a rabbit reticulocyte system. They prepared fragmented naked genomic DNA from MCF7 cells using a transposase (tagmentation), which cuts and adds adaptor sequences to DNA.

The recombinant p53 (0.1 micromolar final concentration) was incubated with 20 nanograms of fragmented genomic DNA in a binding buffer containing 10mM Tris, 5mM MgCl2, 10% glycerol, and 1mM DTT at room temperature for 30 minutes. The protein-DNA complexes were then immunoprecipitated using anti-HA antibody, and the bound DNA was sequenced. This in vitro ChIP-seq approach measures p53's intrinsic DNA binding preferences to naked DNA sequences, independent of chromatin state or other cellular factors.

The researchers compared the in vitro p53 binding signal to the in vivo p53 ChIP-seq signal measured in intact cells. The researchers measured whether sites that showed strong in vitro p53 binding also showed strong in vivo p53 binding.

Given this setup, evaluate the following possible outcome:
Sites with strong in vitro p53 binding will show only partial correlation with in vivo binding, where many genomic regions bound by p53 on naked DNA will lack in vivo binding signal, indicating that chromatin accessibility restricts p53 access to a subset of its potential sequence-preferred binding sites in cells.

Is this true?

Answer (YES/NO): YES